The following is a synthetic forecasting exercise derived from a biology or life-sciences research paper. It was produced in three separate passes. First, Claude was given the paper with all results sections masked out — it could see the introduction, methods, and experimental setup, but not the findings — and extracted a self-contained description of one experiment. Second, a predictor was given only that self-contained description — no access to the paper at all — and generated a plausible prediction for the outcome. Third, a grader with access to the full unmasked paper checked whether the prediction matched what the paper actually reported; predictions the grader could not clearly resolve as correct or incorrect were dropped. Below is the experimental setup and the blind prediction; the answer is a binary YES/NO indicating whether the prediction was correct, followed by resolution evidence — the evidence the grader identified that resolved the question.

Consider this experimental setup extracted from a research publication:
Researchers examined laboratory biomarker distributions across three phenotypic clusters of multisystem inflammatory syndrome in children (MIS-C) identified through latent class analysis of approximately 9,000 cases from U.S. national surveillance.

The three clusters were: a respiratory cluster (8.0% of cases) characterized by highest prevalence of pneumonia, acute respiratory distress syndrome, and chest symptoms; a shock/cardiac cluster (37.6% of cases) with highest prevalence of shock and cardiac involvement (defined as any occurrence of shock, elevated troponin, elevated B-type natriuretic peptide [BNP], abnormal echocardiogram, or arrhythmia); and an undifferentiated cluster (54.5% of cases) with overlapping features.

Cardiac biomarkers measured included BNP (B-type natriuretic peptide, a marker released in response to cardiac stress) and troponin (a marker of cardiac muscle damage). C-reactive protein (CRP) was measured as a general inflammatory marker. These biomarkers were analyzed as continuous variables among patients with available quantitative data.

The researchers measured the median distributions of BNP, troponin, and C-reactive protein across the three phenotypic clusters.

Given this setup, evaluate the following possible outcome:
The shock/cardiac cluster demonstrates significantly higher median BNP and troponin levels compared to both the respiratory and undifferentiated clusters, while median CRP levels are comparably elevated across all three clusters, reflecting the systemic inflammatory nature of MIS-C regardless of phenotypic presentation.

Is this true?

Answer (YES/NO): NO